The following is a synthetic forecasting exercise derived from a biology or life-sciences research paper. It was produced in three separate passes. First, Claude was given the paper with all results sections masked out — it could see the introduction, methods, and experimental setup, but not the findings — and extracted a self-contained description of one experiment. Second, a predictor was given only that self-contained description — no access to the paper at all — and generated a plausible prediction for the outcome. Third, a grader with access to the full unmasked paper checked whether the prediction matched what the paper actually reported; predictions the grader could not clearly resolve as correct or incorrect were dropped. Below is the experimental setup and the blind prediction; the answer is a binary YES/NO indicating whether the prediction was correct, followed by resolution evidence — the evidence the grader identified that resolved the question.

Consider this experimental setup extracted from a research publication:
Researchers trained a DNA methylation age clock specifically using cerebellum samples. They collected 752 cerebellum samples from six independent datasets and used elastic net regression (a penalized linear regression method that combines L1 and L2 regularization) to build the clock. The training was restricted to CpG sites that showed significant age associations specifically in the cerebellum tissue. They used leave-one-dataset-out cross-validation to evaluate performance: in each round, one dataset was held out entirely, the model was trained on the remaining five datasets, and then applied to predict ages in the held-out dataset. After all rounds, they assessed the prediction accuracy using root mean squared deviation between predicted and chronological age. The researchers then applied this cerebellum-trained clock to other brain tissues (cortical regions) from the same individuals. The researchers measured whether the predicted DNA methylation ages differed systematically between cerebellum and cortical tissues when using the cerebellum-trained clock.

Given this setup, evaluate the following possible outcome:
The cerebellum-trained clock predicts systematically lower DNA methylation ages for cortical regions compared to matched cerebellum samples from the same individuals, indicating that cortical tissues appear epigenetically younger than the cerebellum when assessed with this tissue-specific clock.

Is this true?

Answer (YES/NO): YES